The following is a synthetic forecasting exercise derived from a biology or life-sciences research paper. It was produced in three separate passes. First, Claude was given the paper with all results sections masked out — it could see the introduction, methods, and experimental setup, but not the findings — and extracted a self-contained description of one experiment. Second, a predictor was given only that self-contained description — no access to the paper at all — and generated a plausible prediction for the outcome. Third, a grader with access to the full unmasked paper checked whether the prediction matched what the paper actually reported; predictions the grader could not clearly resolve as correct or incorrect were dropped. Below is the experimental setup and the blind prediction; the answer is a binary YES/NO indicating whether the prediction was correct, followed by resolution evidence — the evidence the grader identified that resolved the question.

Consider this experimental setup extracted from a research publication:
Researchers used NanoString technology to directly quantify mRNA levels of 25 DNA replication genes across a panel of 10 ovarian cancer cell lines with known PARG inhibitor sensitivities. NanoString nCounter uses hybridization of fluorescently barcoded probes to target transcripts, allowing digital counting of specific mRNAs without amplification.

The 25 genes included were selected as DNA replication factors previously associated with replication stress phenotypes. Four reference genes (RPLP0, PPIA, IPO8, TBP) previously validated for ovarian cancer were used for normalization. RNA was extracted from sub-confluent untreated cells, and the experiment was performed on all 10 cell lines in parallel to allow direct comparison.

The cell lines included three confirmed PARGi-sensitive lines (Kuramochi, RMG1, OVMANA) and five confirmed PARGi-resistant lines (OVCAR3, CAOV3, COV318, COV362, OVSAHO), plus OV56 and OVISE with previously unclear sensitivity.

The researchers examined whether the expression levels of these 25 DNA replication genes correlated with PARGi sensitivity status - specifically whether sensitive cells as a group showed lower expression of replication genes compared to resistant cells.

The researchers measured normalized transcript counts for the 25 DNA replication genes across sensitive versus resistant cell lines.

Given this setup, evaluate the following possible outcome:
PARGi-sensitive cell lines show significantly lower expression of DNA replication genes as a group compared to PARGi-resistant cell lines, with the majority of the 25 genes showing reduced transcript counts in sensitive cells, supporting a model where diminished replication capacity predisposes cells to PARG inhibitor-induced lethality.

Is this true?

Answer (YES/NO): YES